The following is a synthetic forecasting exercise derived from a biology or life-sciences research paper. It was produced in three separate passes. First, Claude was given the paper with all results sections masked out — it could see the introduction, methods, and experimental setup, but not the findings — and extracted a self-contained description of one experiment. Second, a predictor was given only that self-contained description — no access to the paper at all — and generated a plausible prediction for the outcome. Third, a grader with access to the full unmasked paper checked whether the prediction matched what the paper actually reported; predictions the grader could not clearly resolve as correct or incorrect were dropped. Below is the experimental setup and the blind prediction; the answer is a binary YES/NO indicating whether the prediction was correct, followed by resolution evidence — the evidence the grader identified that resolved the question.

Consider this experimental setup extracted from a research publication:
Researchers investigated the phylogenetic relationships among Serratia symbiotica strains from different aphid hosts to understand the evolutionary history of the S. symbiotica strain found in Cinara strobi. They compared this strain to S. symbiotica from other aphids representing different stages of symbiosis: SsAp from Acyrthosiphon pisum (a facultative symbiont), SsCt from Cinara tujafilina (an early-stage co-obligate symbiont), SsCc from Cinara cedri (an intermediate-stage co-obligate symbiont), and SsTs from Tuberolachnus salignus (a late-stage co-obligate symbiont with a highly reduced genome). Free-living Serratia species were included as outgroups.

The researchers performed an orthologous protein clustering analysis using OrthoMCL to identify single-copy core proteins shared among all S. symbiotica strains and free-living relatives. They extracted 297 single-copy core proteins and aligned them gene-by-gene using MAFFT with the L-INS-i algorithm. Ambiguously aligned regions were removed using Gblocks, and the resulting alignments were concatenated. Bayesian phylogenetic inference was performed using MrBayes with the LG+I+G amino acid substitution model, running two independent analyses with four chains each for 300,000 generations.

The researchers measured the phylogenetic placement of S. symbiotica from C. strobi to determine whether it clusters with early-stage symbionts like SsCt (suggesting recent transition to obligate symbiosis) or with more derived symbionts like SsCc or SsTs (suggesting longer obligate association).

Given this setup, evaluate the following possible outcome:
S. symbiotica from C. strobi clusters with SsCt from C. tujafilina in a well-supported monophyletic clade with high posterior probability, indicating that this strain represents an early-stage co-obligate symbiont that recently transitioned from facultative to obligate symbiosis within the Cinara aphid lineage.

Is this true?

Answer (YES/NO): NO